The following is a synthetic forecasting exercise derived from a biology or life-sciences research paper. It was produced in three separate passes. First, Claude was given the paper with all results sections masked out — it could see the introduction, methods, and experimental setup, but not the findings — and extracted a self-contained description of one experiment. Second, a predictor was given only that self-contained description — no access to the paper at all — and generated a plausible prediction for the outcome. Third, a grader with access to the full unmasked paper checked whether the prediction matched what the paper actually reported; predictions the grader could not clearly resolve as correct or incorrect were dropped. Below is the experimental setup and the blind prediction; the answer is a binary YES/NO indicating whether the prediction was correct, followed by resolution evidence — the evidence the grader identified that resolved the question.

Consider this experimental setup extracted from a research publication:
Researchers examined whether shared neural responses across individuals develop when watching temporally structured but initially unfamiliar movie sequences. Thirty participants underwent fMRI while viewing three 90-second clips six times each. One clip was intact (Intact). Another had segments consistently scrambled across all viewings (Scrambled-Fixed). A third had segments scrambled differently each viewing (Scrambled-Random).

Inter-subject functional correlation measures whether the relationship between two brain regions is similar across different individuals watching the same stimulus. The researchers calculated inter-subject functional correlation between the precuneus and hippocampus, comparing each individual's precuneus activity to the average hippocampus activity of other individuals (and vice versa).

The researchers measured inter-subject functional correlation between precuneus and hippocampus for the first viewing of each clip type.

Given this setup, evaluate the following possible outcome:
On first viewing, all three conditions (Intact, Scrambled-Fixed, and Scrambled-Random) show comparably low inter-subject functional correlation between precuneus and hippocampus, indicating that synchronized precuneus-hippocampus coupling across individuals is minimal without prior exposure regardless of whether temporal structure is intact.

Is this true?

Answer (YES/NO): NO